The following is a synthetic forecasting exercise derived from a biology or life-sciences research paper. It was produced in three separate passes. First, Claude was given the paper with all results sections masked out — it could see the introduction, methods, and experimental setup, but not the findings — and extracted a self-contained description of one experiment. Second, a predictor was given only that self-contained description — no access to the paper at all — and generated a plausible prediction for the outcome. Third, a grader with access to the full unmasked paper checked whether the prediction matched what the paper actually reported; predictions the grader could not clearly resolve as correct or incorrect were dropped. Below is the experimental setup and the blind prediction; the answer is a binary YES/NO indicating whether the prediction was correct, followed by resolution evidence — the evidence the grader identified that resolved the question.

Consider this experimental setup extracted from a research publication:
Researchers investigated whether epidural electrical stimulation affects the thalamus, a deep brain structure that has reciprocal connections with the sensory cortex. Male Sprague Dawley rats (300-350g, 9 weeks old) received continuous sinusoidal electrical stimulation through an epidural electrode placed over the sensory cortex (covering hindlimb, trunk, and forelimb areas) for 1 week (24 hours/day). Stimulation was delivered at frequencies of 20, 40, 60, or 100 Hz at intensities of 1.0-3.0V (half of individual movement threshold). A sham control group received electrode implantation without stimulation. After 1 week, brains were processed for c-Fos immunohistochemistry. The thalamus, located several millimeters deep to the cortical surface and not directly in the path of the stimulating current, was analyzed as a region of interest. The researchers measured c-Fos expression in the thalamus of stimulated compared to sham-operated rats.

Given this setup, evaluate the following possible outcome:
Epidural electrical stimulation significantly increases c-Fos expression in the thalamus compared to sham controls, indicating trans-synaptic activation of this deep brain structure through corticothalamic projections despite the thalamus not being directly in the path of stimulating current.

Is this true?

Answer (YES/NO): YES